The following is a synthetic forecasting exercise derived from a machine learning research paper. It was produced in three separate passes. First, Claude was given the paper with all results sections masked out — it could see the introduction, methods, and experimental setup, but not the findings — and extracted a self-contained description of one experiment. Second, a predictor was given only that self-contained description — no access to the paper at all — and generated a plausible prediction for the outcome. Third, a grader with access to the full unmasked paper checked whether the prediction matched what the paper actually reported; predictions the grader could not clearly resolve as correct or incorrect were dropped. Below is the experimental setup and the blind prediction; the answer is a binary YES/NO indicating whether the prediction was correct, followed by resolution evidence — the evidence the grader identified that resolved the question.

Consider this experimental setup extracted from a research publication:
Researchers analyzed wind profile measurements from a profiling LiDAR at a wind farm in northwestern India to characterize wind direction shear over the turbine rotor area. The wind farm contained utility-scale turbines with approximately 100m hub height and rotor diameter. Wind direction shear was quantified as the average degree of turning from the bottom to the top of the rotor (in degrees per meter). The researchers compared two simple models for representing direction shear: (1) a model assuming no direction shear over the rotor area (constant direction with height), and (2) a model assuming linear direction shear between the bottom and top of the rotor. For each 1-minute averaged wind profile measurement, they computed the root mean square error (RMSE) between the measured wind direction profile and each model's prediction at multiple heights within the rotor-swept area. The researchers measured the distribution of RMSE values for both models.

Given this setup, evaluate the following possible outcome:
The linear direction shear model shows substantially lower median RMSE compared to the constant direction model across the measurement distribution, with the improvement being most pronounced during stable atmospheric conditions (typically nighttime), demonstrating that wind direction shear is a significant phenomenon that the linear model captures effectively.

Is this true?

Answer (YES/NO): NO